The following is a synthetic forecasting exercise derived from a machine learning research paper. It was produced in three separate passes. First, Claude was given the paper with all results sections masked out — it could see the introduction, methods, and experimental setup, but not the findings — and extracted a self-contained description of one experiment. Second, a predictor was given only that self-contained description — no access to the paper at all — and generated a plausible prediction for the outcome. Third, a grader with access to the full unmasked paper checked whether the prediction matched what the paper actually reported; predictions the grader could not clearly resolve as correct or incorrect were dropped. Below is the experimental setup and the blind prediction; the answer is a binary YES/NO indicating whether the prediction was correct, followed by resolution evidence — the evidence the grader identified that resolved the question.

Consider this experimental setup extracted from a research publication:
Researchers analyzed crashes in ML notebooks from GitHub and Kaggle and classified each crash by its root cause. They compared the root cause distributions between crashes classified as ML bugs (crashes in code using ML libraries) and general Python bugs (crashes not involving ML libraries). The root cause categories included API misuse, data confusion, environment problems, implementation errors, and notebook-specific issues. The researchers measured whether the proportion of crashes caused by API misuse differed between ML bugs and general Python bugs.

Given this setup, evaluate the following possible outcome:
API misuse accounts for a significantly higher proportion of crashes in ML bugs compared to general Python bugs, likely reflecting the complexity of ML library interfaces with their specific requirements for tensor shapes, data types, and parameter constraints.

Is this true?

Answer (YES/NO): YES